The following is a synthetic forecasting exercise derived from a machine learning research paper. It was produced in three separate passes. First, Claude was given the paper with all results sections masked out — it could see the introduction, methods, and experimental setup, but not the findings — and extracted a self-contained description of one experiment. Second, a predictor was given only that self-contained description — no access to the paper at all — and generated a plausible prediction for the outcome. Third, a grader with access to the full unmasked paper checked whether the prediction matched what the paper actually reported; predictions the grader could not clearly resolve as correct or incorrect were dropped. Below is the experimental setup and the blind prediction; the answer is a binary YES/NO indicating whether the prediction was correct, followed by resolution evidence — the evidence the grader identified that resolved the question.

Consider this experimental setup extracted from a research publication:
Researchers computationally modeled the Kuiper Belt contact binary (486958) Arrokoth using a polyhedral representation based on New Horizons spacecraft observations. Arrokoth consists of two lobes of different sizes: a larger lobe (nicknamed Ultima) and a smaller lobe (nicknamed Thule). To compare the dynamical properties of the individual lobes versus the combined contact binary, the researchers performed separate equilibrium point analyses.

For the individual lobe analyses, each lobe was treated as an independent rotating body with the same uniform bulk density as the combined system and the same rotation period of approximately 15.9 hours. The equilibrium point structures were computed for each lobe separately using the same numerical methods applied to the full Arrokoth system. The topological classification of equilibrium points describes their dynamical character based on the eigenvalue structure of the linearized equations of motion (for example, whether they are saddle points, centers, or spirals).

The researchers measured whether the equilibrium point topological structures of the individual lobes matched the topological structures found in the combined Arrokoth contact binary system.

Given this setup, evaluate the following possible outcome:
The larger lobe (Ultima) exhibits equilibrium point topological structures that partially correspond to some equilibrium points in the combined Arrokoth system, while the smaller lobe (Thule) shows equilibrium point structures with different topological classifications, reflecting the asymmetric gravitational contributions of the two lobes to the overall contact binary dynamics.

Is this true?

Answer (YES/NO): NO